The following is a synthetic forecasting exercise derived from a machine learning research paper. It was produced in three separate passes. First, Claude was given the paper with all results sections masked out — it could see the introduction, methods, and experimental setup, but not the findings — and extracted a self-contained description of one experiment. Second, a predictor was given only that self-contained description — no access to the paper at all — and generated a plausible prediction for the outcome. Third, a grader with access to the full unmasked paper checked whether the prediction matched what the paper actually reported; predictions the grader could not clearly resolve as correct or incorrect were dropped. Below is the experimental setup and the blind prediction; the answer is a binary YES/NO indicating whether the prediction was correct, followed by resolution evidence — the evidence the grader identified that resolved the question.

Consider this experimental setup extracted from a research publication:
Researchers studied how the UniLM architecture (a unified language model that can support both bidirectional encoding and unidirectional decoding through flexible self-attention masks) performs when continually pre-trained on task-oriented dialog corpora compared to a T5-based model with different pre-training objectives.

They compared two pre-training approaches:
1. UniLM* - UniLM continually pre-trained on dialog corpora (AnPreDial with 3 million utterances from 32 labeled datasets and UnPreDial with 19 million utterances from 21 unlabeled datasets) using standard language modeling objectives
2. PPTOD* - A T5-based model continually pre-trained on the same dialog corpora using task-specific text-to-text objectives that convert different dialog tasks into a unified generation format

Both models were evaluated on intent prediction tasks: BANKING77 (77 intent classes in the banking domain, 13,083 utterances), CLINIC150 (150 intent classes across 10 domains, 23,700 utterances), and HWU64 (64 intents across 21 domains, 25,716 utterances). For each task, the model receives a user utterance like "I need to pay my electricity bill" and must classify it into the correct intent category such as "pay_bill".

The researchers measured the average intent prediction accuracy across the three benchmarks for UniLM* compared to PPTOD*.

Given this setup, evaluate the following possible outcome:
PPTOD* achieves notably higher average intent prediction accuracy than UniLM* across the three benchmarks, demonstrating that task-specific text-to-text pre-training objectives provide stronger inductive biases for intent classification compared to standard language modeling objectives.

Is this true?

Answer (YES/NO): YES